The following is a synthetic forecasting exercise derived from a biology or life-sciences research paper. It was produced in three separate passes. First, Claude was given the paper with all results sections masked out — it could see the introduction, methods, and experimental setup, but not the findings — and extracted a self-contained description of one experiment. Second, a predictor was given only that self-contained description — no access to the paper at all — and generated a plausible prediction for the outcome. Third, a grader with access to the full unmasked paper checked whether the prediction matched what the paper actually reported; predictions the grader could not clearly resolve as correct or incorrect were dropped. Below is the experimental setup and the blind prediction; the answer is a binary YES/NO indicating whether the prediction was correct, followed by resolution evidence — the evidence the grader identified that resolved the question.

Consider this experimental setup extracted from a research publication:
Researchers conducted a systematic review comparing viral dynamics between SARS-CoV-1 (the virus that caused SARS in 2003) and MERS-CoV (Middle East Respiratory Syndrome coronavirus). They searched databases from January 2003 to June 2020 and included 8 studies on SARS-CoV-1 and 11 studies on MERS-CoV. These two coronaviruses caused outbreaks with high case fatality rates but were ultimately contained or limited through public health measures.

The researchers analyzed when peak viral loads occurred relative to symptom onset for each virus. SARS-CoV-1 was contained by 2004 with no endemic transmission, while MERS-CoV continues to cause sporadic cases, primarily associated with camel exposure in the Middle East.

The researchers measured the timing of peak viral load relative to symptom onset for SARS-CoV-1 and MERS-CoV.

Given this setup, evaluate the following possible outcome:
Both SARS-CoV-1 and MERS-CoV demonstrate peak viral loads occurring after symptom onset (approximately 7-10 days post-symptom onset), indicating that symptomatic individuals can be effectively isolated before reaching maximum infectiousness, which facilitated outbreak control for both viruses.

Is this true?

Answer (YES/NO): NO